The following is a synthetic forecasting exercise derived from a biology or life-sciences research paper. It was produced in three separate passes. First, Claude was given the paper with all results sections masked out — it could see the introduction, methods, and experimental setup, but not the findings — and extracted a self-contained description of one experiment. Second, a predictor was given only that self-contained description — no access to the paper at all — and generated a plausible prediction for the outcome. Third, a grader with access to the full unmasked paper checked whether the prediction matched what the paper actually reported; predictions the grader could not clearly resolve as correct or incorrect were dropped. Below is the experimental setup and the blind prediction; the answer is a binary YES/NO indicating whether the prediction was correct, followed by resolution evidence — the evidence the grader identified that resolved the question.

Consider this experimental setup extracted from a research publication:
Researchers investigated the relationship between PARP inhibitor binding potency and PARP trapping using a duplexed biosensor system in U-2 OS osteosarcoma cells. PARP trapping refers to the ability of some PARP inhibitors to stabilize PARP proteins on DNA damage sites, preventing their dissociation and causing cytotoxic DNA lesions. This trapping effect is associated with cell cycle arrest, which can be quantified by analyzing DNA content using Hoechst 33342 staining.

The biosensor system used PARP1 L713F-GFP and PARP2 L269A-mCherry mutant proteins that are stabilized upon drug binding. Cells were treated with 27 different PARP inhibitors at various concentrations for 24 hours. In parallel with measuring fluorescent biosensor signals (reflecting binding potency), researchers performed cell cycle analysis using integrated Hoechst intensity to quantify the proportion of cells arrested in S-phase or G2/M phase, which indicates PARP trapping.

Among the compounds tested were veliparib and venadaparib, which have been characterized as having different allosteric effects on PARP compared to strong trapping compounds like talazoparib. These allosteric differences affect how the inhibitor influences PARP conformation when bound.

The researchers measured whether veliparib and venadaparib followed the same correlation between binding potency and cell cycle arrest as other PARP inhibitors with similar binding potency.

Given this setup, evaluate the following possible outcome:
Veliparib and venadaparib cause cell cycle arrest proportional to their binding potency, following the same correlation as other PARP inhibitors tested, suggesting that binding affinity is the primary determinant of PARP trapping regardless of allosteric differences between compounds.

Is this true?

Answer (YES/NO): NO